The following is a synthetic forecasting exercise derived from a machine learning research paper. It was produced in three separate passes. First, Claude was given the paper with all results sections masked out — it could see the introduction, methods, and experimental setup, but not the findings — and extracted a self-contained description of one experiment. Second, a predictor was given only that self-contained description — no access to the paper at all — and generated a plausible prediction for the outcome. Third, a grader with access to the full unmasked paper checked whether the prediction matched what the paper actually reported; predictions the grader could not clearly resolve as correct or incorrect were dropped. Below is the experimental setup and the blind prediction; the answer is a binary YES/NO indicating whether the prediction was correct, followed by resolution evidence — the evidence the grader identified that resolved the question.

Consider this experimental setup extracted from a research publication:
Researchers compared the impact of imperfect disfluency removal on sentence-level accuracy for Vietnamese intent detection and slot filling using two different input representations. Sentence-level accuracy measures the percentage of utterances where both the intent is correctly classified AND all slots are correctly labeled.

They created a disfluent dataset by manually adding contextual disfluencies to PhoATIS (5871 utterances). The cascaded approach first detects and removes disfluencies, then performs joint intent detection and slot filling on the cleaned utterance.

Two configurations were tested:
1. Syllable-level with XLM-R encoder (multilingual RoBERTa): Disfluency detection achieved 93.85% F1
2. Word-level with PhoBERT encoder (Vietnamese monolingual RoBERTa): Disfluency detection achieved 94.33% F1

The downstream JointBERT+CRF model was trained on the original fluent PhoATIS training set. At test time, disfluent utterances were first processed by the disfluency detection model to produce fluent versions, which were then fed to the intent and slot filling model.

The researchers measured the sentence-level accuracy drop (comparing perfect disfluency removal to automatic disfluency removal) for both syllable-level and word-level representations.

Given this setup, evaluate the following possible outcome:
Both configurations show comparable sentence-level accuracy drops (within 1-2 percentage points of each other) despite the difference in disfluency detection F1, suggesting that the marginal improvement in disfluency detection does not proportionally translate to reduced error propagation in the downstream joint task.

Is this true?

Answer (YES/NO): NO